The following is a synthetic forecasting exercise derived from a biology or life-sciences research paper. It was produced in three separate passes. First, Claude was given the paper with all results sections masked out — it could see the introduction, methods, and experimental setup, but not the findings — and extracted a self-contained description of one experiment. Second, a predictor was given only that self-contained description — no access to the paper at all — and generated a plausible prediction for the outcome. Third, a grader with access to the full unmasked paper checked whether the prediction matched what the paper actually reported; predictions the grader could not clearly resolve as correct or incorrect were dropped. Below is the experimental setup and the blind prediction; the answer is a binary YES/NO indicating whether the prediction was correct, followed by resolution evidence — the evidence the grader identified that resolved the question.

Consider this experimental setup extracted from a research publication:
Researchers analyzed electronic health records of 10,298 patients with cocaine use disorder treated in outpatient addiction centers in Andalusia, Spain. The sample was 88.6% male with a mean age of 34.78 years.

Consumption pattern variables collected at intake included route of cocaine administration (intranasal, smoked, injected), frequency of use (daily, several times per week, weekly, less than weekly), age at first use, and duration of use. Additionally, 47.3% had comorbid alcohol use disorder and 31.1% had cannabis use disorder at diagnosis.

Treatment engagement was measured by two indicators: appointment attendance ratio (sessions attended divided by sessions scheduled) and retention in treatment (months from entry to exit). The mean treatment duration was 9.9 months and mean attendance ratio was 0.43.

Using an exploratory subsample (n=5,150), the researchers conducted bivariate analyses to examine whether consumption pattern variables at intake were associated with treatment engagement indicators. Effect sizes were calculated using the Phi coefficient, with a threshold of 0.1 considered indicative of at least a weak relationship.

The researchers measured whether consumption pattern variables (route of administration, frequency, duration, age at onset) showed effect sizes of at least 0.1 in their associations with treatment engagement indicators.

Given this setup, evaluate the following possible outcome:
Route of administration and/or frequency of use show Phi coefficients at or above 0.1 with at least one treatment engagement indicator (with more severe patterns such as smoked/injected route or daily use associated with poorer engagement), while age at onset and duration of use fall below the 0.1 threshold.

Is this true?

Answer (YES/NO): NO